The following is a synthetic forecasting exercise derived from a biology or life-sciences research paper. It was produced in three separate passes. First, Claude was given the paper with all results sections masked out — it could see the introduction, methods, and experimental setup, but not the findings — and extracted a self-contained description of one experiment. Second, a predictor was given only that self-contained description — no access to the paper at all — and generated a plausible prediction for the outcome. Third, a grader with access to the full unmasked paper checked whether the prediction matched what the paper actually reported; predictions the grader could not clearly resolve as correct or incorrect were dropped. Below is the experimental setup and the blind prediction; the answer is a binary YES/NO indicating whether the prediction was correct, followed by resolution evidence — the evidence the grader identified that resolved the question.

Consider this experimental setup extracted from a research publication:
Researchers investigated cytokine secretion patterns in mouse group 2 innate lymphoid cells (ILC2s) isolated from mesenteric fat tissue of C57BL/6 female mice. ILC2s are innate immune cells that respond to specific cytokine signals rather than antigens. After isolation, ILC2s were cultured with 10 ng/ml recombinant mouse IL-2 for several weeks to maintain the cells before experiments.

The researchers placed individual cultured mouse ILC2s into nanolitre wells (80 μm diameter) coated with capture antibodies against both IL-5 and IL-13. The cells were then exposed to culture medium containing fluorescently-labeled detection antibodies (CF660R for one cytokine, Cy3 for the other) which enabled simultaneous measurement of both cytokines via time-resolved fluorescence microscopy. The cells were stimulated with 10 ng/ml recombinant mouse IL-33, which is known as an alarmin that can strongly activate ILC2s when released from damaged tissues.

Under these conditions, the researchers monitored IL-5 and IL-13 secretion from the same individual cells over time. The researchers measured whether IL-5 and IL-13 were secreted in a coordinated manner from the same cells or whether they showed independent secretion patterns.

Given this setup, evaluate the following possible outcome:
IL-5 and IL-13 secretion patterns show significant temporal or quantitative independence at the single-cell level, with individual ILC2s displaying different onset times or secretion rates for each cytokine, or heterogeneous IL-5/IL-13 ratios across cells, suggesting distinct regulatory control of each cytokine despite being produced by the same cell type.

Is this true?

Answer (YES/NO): YES